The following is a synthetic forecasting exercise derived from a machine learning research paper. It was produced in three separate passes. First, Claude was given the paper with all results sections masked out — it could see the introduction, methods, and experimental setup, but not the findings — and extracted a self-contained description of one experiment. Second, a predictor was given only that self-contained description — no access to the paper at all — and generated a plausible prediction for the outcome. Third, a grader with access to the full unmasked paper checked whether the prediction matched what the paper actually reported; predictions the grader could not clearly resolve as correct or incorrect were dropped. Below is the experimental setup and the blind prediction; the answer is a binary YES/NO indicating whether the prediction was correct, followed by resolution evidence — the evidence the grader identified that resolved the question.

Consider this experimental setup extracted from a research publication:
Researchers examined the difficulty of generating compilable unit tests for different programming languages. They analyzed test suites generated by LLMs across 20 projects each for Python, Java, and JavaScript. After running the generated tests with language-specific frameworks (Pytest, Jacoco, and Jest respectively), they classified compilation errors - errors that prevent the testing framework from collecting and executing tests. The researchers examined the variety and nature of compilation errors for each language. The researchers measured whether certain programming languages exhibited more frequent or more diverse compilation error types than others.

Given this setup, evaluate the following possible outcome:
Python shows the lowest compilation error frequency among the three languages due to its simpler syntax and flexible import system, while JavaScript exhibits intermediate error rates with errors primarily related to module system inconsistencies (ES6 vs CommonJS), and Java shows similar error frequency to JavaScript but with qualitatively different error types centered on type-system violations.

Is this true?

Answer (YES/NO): NO